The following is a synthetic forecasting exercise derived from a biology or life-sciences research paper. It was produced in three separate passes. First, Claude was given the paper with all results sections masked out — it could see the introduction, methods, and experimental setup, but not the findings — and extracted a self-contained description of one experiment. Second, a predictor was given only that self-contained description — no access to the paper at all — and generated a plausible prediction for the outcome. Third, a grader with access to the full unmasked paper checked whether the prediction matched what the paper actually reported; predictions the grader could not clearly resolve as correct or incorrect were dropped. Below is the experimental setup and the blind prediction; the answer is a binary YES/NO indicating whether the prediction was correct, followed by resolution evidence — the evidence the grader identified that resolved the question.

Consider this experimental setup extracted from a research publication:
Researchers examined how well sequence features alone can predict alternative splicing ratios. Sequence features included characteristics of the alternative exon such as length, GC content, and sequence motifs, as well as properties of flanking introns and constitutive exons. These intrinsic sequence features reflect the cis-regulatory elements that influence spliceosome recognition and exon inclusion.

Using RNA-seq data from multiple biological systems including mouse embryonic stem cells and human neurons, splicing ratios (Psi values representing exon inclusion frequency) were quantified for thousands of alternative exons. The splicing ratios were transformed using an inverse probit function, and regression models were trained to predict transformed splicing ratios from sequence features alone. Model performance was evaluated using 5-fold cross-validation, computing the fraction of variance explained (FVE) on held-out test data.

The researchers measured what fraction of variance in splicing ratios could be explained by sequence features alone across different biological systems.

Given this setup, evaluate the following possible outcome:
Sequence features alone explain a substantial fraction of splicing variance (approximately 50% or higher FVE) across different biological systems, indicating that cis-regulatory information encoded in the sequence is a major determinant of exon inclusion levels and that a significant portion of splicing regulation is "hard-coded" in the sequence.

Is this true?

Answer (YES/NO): YES